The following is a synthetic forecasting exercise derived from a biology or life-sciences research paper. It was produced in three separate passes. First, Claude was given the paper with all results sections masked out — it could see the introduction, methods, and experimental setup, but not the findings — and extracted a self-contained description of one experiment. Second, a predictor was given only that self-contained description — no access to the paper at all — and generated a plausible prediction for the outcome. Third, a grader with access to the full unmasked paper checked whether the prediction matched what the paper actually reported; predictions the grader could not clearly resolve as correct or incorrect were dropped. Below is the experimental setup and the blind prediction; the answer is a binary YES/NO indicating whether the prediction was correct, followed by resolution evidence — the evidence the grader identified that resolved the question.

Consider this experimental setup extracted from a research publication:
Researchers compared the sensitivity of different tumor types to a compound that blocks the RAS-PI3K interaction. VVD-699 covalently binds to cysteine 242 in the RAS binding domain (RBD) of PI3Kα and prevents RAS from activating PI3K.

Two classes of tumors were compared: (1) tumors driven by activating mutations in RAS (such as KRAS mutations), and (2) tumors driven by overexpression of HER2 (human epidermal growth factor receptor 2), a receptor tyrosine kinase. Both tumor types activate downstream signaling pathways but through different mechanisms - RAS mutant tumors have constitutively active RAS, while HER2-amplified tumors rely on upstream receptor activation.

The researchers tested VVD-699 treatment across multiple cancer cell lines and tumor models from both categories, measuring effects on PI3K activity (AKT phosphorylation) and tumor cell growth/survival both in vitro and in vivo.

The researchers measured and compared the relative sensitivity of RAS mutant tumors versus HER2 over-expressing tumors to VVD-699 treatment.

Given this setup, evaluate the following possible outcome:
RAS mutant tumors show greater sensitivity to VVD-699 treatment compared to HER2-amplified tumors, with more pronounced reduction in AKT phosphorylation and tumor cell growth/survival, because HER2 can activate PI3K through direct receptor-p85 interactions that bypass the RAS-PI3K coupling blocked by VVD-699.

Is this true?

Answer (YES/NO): NO